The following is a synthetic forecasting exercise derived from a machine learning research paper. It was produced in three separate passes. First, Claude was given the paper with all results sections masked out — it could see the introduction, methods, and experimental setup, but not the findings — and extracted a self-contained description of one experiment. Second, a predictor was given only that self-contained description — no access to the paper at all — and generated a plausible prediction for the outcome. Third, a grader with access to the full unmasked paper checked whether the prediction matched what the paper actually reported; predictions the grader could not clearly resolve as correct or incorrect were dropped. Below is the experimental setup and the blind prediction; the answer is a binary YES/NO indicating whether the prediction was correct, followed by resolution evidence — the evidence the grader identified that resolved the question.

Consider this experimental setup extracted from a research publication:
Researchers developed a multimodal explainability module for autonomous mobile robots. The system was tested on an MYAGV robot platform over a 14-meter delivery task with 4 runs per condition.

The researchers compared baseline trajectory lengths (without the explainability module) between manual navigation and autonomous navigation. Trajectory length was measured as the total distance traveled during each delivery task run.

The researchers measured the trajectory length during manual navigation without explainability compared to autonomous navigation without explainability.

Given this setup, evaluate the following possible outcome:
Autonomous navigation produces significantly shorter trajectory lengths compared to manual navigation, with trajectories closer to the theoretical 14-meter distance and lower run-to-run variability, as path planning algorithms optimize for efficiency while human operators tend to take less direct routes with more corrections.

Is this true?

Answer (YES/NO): NO